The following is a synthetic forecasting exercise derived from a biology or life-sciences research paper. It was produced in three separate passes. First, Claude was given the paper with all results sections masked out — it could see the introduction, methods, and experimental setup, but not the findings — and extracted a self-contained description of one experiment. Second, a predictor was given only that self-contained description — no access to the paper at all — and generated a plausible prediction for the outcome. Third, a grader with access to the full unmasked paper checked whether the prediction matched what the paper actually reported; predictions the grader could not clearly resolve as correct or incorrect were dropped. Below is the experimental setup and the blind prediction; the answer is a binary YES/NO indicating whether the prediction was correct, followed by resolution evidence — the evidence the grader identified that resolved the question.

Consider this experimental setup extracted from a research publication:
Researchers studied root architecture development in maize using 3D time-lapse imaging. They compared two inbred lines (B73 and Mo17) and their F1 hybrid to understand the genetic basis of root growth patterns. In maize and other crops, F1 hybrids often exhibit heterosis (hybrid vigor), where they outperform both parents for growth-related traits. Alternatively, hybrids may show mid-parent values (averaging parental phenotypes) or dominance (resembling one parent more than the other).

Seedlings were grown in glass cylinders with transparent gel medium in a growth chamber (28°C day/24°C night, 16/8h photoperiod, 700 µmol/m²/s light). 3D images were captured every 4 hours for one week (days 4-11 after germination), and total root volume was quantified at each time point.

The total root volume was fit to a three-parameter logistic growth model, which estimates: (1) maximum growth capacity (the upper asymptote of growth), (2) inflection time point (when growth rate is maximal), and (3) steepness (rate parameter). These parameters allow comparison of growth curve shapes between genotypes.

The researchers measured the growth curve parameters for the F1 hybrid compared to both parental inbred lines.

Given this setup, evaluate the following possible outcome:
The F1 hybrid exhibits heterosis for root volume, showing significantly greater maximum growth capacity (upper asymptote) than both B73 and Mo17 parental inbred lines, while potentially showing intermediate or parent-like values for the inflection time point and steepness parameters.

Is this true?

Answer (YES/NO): NO